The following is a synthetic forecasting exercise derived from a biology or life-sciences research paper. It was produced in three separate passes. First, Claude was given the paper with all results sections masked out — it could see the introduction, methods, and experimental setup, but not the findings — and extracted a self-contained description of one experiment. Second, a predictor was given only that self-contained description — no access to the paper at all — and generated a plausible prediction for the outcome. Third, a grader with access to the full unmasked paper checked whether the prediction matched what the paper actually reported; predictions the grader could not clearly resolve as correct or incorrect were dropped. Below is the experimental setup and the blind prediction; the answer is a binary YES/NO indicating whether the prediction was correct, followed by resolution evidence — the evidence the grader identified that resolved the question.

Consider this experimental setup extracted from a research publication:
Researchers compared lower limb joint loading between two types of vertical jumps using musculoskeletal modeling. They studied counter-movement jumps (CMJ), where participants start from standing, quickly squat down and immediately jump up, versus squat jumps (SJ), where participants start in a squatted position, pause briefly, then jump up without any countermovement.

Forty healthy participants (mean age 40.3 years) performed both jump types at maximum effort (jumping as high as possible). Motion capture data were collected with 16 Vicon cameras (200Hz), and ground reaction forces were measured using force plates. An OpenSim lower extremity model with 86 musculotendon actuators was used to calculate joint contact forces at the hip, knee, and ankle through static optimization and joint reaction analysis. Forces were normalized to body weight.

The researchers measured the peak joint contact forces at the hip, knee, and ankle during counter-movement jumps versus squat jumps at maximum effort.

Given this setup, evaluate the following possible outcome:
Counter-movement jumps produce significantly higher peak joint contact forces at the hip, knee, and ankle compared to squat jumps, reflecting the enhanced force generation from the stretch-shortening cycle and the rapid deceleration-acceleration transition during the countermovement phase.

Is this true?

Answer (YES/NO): NO